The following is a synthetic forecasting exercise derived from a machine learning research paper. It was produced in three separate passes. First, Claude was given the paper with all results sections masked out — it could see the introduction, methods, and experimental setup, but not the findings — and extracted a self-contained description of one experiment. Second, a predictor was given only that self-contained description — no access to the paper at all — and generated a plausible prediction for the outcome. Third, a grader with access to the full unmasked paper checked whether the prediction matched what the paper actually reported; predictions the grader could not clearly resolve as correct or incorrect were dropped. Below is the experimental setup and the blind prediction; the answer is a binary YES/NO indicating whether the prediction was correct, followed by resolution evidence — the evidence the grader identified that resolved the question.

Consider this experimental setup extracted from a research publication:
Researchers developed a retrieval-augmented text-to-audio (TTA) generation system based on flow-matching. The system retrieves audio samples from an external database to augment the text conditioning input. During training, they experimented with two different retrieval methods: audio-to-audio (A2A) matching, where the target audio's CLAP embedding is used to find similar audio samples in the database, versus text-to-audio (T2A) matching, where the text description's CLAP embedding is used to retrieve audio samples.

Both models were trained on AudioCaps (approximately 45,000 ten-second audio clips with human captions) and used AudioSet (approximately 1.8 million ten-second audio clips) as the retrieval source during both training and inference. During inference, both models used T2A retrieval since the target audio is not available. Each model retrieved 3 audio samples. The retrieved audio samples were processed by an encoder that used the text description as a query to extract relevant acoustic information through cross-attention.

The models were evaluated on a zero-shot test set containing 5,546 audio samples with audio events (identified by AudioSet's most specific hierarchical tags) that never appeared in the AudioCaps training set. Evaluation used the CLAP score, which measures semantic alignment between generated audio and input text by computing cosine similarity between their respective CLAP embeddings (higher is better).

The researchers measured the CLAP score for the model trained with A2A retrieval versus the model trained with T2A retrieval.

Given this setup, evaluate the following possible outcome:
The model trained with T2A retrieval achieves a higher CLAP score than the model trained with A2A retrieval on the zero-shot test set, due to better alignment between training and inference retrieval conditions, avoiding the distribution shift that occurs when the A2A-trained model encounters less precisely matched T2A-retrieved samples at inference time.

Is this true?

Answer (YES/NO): NO